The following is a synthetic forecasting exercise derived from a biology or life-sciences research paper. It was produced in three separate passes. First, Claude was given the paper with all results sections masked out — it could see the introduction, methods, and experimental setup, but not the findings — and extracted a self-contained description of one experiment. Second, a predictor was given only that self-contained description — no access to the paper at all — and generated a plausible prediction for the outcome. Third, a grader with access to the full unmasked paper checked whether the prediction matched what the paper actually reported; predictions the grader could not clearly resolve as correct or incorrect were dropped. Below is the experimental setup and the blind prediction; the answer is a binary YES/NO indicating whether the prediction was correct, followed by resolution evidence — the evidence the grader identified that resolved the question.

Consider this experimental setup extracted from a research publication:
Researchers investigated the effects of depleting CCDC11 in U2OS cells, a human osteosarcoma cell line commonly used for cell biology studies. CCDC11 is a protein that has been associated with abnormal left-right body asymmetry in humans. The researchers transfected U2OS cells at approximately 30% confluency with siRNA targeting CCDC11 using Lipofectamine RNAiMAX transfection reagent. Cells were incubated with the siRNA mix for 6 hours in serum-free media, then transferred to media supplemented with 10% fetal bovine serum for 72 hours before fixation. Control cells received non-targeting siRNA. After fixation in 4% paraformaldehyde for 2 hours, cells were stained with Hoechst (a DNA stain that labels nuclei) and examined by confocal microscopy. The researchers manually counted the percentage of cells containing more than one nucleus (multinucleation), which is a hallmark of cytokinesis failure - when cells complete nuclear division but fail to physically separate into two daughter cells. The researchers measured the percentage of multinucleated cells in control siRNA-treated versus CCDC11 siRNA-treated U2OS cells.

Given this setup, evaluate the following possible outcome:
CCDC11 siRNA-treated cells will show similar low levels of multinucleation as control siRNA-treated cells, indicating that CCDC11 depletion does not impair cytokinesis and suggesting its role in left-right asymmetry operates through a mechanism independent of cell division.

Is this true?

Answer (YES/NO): NO